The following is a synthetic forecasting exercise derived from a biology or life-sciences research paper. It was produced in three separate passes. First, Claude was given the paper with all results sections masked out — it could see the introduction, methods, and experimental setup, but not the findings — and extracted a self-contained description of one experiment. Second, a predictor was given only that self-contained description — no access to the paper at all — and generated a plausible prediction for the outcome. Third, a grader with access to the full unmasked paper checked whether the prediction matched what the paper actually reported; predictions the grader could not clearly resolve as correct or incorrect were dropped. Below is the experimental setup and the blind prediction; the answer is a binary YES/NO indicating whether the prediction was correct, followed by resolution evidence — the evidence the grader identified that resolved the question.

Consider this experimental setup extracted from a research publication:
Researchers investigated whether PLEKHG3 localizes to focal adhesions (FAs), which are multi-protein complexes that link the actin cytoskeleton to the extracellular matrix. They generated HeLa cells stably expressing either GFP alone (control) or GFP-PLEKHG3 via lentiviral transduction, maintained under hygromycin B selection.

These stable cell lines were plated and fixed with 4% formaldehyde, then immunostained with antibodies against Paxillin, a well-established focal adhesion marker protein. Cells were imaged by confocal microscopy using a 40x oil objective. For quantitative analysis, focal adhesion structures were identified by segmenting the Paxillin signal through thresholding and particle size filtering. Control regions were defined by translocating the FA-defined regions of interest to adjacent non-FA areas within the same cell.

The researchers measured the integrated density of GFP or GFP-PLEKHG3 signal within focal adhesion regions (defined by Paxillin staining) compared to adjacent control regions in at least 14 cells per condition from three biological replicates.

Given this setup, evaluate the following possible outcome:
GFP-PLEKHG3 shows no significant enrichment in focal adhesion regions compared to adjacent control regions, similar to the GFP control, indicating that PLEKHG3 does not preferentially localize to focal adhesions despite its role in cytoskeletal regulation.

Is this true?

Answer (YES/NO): NO